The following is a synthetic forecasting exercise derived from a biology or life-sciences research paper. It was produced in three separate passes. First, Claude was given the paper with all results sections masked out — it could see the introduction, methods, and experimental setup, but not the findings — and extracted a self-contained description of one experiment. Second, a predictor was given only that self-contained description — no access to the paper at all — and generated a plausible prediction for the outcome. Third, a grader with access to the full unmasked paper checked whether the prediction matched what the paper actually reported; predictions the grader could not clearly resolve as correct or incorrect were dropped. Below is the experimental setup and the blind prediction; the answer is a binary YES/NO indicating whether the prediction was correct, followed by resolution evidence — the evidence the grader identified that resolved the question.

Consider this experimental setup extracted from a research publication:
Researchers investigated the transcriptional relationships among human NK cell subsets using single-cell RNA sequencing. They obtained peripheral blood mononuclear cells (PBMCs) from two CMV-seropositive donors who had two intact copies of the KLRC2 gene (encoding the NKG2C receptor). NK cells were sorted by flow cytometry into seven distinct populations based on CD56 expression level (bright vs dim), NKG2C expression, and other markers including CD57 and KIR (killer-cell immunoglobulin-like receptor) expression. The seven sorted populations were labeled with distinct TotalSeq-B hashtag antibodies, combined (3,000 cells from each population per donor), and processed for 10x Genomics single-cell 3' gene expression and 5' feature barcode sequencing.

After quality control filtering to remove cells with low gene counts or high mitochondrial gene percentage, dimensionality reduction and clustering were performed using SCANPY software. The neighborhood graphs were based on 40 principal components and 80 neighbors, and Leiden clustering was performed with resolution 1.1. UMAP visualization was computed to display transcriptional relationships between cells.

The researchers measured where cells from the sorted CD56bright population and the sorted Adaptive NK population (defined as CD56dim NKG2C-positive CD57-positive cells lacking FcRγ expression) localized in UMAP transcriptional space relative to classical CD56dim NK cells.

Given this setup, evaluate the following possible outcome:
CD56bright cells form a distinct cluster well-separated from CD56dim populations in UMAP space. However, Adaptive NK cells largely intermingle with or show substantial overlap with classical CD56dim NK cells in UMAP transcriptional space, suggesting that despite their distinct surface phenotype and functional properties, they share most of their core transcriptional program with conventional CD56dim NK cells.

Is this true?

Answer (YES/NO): NO